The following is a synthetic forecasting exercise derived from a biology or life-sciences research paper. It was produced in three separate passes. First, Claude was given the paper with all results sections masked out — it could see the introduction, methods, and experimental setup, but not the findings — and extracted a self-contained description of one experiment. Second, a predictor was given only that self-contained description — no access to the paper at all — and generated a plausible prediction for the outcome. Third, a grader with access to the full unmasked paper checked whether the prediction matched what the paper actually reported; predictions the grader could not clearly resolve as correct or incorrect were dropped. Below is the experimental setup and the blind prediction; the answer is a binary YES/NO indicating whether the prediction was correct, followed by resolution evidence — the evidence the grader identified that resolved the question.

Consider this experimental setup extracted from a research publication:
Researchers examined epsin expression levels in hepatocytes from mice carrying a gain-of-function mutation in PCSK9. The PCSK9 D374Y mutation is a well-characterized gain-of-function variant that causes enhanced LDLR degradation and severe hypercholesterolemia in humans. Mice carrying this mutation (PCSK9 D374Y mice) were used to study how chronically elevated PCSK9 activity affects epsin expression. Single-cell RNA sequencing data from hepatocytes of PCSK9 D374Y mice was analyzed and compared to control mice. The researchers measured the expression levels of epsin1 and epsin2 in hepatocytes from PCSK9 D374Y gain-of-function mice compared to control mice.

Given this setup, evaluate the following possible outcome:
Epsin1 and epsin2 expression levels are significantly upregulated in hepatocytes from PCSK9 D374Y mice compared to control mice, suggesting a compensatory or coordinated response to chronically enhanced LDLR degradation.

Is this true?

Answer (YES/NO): YES